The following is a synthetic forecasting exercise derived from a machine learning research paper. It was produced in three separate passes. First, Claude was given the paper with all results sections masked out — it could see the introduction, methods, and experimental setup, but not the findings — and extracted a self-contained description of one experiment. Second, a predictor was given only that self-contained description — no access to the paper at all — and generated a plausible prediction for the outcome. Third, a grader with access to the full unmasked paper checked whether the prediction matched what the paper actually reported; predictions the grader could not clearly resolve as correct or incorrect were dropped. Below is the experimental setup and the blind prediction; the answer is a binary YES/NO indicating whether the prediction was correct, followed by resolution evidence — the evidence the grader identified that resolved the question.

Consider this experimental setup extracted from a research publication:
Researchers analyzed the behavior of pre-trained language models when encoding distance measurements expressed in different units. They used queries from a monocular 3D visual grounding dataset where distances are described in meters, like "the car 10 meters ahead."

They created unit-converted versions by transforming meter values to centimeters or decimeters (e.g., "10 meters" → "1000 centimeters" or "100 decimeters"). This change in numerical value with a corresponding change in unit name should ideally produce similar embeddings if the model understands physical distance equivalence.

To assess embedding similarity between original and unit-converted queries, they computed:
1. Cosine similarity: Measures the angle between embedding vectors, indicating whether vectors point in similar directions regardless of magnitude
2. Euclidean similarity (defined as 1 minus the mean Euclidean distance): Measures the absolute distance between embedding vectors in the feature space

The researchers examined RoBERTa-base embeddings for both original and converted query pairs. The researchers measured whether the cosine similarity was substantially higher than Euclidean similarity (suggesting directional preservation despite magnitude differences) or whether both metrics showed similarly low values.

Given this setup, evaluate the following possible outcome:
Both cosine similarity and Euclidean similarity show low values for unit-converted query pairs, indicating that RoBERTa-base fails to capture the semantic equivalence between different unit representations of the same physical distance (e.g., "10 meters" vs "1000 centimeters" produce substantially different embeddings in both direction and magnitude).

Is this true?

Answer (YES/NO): YES